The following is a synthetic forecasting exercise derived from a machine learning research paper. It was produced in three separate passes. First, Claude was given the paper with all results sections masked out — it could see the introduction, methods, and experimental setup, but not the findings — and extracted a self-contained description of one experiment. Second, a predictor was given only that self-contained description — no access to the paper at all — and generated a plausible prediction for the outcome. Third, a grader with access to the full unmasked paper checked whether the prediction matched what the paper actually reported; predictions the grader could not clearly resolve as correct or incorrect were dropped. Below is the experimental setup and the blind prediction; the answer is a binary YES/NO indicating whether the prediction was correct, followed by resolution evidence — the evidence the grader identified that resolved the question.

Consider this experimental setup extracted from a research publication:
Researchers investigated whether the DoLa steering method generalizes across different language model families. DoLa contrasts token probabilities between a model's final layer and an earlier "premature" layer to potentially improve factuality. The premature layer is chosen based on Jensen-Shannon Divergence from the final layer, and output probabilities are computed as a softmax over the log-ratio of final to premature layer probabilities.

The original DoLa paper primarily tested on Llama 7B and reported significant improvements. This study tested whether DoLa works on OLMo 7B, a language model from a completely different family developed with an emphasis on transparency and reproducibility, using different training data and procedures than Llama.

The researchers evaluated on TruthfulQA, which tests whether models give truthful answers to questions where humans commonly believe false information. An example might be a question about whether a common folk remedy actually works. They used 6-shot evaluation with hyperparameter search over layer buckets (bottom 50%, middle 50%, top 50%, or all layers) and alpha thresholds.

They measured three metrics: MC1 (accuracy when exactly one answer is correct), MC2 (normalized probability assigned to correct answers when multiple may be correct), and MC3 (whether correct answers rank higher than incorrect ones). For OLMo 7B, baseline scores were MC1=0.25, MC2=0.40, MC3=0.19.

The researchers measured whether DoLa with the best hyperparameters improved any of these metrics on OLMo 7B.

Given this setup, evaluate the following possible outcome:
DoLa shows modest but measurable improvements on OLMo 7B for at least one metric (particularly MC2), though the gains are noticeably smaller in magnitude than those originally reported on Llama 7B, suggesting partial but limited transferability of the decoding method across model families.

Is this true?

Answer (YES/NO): NO